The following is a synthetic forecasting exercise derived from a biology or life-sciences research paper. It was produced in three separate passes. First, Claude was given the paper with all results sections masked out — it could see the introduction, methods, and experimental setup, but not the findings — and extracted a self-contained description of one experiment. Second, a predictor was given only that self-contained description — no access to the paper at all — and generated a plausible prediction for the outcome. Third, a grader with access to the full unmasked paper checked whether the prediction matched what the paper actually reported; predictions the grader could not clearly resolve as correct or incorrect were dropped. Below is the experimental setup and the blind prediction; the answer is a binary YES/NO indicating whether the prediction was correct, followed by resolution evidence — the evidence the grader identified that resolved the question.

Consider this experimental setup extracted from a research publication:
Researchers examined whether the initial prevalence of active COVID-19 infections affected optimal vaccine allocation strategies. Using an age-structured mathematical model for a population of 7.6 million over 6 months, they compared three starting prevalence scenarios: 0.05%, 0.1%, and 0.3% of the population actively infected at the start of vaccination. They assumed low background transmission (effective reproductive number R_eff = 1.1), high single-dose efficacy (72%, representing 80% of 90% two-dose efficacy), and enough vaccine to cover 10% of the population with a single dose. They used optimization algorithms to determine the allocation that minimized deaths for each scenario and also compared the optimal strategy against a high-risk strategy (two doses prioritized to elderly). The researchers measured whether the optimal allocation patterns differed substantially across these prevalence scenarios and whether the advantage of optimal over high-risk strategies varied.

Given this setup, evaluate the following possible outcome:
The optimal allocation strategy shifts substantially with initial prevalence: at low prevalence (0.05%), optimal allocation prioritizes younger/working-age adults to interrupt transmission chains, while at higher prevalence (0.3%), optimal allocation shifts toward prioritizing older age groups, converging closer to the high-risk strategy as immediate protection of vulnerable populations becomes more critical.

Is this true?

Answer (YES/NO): NO